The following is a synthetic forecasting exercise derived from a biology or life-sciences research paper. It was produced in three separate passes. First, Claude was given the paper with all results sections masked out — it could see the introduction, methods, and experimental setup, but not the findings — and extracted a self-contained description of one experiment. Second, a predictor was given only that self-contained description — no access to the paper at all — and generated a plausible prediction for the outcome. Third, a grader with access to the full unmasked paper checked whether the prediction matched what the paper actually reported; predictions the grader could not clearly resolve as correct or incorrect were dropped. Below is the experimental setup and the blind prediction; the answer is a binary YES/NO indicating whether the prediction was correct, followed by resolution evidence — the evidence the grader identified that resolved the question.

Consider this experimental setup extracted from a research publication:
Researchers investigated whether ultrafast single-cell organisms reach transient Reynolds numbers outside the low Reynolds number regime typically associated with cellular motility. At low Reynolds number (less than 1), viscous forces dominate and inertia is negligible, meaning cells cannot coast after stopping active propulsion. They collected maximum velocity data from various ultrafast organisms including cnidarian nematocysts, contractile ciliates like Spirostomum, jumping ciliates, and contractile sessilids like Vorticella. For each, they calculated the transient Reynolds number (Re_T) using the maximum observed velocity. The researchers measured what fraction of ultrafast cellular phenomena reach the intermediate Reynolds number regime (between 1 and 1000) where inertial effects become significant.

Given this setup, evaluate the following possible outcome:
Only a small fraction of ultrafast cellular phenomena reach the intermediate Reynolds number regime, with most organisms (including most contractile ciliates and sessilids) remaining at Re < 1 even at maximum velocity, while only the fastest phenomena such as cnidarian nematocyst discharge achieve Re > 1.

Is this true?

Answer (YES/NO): NO